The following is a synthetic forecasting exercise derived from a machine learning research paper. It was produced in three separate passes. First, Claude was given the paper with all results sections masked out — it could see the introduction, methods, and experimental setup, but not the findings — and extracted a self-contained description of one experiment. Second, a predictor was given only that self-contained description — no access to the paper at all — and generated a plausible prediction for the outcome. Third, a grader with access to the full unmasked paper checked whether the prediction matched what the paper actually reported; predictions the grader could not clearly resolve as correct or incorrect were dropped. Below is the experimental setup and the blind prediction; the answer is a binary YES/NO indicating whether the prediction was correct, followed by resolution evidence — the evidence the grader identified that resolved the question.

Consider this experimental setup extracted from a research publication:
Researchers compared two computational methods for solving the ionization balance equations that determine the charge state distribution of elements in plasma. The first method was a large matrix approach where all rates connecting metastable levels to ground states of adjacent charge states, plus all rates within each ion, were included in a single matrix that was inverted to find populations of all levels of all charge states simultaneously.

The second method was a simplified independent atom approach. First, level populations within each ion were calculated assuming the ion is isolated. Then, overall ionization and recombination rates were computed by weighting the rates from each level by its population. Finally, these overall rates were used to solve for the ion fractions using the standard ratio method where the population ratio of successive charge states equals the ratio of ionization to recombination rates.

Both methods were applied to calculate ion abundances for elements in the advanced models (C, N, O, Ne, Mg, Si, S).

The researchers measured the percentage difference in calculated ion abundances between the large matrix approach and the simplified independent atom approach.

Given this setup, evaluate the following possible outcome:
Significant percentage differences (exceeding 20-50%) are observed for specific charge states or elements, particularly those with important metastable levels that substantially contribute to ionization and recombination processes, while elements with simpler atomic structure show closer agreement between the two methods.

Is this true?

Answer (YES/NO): NO